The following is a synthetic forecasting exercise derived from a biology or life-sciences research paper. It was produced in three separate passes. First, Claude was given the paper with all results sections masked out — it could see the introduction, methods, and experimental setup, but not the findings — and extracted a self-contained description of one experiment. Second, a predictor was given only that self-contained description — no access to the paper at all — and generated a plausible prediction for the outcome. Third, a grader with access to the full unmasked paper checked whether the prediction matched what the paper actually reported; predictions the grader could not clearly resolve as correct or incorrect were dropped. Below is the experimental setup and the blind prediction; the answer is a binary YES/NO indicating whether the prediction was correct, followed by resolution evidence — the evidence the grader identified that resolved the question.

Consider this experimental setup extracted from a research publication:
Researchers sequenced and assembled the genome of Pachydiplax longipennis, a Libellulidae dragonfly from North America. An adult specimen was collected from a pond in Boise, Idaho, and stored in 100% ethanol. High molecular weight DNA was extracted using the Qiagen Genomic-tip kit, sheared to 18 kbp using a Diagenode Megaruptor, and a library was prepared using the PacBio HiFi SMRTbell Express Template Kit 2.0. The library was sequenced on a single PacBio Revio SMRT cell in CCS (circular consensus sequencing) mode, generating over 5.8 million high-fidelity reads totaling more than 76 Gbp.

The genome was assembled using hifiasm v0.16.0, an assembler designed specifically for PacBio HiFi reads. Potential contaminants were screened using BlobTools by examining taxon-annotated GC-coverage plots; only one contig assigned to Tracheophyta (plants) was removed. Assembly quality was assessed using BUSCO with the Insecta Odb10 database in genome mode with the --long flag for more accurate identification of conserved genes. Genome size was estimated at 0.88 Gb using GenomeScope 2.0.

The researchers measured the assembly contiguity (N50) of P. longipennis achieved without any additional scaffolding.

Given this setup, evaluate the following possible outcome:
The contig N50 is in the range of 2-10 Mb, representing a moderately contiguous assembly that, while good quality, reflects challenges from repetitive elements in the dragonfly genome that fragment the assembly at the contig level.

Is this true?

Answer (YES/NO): NO